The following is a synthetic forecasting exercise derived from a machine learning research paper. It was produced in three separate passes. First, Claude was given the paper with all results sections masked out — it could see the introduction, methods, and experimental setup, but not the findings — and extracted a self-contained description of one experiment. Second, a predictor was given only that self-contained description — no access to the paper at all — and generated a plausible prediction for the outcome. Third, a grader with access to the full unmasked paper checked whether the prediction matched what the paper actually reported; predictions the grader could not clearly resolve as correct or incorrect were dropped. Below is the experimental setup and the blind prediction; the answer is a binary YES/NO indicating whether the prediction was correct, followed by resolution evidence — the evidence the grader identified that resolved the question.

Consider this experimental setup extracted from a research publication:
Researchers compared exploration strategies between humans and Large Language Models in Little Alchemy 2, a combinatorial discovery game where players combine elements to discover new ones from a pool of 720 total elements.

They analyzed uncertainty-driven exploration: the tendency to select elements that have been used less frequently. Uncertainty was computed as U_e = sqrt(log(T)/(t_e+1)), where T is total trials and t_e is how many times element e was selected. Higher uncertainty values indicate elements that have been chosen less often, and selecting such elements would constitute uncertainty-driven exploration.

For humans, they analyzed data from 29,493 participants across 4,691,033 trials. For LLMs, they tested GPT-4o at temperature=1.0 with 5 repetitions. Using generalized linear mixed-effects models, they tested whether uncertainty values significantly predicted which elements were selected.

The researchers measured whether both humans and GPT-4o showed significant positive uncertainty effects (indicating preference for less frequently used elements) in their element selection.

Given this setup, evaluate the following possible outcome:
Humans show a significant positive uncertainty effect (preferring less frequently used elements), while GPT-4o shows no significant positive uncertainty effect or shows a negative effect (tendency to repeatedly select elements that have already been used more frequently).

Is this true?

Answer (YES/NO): NO